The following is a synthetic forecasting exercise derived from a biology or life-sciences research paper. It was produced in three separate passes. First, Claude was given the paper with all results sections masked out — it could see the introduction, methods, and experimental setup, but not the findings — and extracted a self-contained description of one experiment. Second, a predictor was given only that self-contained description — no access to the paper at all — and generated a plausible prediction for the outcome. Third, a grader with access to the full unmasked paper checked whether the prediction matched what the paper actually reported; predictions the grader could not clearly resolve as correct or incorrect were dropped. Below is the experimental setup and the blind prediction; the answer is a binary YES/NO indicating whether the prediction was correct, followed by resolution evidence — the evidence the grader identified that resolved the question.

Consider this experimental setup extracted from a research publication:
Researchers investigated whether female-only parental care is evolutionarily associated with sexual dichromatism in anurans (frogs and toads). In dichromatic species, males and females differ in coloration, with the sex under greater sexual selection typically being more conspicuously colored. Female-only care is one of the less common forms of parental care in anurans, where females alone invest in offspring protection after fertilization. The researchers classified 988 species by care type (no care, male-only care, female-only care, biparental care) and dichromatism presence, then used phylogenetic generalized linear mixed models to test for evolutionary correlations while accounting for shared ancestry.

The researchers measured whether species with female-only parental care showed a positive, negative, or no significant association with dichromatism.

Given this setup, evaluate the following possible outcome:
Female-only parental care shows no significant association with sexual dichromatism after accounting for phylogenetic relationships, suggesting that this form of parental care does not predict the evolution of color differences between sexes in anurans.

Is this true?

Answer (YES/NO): NO